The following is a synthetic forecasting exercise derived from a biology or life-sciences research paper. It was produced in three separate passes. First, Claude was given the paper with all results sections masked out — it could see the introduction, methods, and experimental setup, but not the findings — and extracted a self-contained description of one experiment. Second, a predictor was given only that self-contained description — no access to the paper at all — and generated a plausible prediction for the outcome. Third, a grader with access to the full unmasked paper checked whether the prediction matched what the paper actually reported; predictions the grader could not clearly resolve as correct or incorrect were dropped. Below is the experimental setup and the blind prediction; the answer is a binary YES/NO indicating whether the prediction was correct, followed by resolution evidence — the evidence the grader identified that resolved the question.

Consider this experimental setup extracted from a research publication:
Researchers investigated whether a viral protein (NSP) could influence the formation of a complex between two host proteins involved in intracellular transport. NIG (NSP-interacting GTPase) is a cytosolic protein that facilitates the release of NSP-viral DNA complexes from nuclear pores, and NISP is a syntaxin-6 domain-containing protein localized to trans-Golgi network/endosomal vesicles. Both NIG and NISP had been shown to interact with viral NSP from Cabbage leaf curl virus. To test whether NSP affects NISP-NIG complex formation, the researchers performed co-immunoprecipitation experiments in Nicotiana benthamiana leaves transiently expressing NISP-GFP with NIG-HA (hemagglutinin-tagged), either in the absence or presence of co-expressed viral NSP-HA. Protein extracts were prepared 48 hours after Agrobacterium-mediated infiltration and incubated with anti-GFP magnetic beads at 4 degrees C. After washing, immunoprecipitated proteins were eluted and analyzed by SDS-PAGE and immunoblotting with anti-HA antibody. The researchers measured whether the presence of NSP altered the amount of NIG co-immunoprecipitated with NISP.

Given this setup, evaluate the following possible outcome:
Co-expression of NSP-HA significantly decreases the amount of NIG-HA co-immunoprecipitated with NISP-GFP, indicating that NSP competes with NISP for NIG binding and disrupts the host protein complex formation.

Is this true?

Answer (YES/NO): NO